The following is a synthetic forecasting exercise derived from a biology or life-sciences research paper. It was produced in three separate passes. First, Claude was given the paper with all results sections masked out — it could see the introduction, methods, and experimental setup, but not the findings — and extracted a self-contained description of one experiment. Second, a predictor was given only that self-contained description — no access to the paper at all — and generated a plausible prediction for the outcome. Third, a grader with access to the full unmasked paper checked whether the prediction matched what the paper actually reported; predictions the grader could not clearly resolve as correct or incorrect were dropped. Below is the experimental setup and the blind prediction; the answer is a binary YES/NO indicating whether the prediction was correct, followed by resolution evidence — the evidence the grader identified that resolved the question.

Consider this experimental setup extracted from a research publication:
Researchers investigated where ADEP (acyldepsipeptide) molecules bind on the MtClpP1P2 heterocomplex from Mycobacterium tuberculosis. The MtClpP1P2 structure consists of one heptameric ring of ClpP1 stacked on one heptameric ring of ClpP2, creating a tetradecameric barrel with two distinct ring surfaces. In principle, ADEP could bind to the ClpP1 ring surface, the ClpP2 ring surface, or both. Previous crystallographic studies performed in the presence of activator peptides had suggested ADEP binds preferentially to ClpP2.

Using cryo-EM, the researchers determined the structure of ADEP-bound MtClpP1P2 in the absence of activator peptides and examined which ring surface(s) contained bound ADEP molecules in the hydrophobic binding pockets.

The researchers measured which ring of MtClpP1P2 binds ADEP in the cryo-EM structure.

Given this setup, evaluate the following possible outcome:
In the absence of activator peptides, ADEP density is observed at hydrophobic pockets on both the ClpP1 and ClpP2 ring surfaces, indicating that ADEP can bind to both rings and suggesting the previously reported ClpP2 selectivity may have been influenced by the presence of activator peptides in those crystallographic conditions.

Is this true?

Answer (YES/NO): NO